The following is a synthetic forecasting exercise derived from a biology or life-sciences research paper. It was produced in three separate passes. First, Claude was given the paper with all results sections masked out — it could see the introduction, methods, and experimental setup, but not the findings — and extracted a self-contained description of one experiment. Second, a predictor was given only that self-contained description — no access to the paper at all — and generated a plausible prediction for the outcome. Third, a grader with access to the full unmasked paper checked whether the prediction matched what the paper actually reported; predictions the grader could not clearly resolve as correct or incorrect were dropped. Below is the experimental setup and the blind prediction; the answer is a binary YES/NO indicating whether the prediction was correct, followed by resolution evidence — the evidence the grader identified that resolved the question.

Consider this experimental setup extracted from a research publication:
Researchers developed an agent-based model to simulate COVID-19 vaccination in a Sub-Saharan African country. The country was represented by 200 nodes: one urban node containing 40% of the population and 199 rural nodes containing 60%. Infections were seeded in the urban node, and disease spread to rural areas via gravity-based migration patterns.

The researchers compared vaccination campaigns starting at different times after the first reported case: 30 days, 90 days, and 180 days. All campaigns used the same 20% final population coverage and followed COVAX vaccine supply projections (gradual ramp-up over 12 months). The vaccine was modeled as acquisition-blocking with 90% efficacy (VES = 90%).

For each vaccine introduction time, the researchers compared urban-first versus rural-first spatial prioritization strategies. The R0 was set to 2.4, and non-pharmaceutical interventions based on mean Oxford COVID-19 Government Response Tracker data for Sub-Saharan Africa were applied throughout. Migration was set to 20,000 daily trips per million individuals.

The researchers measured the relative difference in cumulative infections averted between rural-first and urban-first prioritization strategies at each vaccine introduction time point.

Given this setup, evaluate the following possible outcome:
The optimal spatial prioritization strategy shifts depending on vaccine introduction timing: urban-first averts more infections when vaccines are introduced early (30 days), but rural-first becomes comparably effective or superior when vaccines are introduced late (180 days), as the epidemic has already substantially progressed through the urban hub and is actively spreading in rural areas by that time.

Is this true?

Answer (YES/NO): NO